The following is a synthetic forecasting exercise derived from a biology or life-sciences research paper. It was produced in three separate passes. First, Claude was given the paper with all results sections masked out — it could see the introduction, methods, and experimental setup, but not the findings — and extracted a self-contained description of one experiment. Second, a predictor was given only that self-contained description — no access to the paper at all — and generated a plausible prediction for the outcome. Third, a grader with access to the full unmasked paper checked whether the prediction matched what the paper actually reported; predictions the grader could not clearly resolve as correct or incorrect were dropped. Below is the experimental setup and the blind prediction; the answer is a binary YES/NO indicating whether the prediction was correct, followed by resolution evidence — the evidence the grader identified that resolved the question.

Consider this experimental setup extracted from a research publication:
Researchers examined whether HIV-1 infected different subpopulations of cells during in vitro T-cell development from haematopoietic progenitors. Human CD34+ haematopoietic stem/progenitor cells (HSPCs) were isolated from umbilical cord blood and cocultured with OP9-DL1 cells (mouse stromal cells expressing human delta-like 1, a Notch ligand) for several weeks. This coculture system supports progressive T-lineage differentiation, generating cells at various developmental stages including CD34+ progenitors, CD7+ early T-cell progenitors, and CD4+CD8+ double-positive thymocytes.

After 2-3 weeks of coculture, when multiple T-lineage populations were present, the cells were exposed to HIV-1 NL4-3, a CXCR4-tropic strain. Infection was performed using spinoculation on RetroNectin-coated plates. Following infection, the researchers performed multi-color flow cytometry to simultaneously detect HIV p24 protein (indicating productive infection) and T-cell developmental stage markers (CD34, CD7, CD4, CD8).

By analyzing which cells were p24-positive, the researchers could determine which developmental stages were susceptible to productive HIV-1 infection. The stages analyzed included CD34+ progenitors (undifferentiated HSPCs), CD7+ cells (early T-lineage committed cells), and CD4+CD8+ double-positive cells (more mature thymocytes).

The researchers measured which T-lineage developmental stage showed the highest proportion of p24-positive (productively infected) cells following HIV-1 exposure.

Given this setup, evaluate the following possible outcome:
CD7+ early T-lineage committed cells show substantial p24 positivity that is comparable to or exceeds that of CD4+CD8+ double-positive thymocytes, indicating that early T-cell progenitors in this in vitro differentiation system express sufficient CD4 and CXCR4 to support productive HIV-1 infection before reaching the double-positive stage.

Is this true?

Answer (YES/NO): NO